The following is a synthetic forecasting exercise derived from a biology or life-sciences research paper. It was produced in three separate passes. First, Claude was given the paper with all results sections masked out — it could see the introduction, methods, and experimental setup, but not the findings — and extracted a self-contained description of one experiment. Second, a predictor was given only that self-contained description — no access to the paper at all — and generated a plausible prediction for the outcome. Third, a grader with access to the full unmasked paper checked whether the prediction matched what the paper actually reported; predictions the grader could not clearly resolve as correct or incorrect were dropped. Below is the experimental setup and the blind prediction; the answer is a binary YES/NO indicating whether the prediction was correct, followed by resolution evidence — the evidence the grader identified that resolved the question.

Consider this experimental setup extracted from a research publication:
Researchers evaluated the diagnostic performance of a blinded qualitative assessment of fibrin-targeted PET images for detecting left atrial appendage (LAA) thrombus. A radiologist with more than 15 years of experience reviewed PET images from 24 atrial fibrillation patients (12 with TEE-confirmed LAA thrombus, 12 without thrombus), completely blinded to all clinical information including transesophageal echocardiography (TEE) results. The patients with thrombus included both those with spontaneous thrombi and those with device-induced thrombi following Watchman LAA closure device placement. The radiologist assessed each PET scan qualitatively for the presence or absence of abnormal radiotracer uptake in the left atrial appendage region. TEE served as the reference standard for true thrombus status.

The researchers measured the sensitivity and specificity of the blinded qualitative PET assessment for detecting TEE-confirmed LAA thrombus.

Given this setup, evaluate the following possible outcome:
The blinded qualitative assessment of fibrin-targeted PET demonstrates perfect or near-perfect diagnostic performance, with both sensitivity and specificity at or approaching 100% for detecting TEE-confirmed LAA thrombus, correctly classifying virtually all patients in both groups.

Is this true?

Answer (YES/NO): YES